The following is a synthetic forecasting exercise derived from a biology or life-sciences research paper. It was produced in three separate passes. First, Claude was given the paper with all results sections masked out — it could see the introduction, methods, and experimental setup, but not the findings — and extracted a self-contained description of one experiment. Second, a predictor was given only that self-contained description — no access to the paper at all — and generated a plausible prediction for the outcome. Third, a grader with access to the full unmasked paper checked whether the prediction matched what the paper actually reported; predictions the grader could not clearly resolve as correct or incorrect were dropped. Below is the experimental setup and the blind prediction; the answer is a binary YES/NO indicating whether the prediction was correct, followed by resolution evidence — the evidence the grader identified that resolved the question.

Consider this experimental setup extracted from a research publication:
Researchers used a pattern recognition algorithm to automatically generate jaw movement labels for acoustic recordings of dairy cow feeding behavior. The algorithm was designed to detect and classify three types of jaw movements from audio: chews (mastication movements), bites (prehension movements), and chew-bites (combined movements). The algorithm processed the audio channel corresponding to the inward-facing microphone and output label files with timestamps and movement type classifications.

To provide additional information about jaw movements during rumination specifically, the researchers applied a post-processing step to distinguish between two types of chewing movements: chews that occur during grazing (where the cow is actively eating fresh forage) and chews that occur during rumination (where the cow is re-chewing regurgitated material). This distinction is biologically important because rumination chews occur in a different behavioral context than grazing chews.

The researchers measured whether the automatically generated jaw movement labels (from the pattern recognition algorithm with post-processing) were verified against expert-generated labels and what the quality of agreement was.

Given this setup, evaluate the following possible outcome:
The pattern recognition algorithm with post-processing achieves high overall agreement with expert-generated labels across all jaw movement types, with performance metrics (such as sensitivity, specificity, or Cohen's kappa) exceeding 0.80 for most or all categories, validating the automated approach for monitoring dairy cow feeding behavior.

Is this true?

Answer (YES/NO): NO